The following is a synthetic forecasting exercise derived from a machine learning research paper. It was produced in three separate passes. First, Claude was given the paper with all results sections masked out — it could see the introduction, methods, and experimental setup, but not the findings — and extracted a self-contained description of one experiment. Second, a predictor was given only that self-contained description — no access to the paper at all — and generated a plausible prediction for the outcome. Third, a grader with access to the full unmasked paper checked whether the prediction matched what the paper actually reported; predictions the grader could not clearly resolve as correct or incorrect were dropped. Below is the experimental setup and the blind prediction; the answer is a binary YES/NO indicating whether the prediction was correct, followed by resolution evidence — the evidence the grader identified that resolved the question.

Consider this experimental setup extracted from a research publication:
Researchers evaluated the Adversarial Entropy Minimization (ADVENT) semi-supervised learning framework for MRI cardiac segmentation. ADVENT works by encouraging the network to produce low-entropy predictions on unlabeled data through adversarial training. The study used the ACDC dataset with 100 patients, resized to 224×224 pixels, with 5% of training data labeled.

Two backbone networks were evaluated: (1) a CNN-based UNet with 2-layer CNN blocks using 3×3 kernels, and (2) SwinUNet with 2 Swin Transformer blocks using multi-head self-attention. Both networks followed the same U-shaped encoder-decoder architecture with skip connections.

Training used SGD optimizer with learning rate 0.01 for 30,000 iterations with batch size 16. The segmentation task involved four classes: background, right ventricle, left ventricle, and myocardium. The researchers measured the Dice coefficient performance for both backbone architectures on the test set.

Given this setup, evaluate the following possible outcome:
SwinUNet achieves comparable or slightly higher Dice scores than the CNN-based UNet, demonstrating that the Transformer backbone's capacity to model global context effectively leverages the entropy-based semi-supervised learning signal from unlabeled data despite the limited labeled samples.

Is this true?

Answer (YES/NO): NO